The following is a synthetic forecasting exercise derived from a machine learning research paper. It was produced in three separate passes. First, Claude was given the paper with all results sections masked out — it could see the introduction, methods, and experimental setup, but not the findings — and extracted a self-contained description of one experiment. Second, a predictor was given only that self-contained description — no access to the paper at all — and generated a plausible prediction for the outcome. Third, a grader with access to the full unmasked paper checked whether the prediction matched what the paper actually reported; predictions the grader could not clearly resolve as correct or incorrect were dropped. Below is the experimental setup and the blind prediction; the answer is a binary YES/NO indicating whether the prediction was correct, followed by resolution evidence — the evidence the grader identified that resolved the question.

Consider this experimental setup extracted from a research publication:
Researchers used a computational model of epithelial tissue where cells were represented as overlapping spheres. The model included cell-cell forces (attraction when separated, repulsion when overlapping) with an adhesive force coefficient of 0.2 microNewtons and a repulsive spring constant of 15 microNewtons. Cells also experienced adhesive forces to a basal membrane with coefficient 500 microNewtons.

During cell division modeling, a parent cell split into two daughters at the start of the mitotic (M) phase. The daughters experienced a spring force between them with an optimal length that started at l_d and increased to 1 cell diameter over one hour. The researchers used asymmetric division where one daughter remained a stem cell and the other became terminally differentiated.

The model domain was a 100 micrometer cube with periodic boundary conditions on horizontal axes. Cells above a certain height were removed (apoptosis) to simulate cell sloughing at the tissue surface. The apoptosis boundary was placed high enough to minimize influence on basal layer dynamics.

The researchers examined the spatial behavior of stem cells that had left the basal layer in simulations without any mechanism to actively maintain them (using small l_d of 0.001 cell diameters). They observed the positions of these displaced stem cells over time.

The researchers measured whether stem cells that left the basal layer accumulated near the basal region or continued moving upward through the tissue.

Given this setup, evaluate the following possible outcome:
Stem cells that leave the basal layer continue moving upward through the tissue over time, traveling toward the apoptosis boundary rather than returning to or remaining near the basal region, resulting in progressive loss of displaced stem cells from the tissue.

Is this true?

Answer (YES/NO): YES